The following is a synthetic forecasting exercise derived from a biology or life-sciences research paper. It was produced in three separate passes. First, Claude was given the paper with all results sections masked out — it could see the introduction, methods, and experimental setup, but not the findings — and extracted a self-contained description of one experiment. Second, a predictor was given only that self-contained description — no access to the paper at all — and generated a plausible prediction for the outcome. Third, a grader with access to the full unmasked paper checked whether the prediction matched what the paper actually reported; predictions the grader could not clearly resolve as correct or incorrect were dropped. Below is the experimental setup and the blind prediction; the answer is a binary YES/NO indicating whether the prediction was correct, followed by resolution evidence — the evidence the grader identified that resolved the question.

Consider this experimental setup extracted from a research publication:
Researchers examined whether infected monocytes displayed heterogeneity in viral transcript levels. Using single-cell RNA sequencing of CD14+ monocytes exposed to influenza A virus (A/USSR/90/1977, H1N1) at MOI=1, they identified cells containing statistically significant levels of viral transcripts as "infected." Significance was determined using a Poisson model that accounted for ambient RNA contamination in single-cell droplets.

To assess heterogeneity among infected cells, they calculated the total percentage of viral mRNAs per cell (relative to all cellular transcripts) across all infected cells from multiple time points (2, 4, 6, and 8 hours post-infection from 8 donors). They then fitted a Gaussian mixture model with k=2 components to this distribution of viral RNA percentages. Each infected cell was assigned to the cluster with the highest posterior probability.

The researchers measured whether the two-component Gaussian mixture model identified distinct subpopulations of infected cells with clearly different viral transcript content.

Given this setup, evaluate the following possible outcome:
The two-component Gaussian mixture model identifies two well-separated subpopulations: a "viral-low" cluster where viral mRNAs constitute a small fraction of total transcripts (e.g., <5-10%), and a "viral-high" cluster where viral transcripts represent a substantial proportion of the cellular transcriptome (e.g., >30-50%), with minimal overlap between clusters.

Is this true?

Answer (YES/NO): NO